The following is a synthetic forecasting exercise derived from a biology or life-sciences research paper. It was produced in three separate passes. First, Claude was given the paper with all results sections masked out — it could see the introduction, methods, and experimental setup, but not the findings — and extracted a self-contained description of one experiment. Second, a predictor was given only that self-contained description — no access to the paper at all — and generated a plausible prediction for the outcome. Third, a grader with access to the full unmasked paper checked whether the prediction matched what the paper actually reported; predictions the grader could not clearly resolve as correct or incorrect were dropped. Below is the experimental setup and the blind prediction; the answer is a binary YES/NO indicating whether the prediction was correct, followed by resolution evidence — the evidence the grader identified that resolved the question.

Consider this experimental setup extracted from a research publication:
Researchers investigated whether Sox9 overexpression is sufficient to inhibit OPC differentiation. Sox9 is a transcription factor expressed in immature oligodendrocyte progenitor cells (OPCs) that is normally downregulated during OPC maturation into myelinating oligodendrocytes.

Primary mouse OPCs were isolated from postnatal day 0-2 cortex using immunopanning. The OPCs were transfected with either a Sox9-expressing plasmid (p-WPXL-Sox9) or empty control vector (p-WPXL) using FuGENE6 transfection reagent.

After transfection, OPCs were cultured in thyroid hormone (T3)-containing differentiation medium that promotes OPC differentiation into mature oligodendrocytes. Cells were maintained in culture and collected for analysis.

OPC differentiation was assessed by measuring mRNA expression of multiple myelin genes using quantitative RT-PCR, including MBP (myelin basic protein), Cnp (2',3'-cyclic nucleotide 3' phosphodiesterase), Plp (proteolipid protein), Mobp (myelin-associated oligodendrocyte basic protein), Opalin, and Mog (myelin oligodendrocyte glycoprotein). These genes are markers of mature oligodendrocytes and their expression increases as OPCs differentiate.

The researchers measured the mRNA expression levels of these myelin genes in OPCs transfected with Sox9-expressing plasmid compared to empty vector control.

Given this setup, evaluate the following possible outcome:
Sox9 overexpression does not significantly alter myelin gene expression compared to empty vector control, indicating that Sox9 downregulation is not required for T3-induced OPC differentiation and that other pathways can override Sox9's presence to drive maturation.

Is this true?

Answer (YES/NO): NO